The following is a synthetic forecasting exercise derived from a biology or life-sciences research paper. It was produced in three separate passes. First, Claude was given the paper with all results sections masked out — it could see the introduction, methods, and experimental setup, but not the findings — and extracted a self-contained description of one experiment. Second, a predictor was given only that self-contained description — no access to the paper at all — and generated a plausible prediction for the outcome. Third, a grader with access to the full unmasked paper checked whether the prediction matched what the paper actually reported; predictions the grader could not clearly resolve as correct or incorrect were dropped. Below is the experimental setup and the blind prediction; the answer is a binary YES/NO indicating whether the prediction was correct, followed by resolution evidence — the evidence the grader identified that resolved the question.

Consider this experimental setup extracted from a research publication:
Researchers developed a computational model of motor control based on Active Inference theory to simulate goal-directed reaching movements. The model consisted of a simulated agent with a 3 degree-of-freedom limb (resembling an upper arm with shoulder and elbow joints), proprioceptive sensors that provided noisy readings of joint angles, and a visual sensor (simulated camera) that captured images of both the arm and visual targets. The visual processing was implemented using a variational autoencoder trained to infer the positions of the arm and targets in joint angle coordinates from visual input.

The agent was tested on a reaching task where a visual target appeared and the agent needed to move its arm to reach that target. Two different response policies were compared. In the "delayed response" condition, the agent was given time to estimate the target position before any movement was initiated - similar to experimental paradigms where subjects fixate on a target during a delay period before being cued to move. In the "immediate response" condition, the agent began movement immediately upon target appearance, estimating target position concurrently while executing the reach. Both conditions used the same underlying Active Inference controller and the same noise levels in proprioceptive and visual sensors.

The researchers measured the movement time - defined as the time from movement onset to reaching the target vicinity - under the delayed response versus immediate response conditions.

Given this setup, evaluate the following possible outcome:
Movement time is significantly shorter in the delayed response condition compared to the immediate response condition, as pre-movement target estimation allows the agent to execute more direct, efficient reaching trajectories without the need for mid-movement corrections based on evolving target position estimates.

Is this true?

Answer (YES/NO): YES